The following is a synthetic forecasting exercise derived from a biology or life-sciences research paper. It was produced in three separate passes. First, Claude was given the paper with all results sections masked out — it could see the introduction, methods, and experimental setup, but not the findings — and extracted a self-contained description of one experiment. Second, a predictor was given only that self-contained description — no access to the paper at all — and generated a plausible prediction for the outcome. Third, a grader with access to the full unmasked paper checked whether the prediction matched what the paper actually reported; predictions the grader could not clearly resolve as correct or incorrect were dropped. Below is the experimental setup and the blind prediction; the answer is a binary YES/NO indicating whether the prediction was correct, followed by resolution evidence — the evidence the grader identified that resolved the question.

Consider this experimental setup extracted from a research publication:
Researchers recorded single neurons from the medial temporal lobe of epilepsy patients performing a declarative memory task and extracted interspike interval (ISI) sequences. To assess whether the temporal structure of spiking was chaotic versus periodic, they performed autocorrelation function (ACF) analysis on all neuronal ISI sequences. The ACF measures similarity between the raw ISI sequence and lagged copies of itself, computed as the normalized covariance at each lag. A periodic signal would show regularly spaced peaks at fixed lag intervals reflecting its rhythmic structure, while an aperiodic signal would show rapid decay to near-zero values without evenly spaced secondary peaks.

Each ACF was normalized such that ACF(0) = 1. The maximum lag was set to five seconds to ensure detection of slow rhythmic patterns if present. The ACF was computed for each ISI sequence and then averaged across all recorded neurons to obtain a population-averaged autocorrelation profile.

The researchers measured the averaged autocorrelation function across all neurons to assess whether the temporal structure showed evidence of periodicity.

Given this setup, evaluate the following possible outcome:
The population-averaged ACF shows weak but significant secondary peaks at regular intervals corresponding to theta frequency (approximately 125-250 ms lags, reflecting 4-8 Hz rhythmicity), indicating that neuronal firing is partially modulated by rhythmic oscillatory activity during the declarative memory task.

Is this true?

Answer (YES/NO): NO